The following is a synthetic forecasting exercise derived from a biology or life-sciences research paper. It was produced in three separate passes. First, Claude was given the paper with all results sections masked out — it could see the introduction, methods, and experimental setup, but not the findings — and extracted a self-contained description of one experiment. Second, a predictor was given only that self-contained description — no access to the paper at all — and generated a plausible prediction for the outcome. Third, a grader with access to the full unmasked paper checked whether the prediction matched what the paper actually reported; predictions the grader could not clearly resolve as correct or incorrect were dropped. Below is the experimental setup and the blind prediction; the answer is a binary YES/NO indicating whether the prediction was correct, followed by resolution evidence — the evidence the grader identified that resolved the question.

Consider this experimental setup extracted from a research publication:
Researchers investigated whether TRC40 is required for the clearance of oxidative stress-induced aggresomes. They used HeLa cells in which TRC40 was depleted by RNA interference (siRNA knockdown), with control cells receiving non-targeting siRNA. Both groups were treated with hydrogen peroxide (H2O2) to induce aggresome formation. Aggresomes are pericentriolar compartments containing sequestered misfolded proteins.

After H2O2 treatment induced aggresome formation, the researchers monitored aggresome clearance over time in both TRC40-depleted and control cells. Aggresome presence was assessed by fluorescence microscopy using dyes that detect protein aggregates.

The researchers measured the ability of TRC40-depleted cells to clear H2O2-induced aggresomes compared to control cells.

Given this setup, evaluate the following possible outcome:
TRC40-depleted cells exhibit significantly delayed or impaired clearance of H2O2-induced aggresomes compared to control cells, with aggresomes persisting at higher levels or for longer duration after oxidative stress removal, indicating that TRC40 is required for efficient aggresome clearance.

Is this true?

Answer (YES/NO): YES